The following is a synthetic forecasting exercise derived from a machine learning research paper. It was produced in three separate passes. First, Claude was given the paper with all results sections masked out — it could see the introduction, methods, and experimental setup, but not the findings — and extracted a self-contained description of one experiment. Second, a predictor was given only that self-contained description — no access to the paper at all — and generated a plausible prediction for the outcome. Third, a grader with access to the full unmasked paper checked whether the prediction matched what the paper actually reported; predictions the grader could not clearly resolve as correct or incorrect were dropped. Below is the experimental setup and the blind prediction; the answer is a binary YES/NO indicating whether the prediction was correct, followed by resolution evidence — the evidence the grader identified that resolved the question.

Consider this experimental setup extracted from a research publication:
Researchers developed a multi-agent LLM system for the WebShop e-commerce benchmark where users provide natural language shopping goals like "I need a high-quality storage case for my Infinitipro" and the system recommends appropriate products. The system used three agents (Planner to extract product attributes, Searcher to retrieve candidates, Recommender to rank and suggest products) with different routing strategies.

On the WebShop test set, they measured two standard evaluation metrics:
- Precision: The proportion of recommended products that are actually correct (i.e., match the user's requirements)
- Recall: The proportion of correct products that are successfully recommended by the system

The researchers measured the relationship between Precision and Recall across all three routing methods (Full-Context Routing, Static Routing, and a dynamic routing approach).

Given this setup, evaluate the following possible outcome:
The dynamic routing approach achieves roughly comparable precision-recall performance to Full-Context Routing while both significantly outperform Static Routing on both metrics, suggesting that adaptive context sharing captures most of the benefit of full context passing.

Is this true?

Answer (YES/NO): NO